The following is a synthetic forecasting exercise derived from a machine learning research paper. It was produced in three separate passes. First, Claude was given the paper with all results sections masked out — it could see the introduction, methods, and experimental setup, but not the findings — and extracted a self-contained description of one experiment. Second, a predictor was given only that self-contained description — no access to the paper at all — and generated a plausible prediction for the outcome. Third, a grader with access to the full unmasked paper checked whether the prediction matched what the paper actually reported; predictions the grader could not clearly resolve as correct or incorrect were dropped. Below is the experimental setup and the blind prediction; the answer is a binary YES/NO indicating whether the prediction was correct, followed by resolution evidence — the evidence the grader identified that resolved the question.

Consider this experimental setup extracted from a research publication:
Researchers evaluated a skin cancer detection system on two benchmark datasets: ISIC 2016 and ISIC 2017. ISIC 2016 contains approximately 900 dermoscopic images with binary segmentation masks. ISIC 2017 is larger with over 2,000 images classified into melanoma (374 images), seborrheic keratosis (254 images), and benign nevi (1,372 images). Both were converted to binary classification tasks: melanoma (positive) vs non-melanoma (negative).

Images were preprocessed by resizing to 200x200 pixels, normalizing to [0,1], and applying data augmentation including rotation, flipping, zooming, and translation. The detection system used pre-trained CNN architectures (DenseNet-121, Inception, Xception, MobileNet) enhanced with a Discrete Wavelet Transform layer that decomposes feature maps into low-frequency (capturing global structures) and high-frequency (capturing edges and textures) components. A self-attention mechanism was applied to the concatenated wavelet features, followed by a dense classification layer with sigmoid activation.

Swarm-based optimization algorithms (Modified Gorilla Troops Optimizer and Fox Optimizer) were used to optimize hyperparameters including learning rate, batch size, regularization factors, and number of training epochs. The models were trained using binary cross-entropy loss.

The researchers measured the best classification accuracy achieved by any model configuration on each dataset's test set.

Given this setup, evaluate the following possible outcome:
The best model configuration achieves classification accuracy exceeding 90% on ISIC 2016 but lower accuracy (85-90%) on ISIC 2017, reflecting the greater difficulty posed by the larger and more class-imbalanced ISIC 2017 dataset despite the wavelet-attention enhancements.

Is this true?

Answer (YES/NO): NO